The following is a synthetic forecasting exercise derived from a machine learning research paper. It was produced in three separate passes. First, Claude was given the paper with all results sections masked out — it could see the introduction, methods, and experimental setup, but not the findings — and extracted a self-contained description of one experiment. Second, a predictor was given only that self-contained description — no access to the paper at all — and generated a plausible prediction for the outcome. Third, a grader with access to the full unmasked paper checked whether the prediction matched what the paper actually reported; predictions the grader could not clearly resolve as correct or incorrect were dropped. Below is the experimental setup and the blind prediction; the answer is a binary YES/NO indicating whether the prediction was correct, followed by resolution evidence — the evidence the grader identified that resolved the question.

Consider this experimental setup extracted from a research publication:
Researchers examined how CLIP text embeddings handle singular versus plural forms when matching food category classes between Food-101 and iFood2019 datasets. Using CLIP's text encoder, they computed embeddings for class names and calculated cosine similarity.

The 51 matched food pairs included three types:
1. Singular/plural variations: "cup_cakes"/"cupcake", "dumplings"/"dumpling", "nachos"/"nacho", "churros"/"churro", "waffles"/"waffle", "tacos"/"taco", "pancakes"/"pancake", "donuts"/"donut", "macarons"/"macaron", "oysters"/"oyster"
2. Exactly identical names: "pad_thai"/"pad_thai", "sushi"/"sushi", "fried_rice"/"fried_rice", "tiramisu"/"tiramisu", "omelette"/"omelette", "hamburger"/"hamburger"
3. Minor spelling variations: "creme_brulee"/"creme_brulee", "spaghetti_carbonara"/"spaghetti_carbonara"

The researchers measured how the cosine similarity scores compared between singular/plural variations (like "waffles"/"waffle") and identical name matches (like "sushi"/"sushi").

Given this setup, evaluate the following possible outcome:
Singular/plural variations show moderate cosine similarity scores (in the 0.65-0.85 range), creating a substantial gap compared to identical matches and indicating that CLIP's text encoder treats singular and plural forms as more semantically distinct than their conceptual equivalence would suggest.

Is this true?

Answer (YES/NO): NO